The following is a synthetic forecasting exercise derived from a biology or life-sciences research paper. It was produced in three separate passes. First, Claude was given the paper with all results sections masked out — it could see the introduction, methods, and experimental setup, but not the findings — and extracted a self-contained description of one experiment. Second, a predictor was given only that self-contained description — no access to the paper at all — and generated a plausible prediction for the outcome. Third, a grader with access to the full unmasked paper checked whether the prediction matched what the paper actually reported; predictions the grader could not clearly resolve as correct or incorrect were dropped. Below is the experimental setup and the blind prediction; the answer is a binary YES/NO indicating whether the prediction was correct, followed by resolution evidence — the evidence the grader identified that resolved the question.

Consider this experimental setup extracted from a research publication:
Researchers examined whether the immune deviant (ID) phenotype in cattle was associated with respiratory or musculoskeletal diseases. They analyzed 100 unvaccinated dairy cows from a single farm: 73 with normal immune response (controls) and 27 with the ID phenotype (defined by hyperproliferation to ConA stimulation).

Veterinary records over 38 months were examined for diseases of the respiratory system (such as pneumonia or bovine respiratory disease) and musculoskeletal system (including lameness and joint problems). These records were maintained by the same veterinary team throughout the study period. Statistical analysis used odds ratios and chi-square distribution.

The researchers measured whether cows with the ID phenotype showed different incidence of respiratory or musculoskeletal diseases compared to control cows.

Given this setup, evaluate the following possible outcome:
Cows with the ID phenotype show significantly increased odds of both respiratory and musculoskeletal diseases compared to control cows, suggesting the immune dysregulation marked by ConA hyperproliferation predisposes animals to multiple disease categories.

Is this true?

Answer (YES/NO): NO